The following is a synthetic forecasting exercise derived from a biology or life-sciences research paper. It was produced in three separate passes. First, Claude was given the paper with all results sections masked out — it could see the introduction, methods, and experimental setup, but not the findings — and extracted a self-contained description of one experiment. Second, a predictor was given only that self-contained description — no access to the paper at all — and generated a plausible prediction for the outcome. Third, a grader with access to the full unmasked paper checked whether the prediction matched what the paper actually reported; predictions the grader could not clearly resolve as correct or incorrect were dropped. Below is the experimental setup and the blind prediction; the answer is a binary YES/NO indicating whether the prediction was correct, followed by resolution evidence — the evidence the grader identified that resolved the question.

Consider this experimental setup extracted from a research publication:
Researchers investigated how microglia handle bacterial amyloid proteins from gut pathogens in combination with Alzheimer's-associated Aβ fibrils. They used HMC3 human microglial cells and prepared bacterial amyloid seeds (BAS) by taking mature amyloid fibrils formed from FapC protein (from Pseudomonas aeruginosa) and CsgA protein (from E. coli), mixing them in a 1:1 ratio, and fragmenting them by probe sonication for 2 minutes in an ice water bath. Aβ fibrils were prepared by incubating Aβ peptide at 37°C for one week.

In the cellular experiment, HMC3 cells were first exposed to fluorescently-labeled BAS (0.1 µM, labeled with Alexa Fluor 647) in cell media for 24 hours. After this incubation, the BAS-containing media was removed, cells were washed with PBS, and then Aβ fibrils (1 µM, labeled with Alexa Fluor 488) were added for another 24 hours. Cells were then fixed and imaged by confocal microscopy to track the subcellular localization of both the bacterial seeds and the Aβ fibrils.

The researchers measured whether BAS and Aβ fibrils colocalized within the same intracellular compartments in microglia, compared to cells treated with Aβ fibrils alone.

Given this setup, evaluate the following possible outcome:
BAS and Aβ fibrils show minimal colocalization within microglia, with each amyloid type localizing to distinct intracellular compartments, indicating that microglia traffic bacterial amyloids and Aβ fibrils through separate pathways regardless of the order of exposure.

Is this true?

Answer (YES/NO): NO